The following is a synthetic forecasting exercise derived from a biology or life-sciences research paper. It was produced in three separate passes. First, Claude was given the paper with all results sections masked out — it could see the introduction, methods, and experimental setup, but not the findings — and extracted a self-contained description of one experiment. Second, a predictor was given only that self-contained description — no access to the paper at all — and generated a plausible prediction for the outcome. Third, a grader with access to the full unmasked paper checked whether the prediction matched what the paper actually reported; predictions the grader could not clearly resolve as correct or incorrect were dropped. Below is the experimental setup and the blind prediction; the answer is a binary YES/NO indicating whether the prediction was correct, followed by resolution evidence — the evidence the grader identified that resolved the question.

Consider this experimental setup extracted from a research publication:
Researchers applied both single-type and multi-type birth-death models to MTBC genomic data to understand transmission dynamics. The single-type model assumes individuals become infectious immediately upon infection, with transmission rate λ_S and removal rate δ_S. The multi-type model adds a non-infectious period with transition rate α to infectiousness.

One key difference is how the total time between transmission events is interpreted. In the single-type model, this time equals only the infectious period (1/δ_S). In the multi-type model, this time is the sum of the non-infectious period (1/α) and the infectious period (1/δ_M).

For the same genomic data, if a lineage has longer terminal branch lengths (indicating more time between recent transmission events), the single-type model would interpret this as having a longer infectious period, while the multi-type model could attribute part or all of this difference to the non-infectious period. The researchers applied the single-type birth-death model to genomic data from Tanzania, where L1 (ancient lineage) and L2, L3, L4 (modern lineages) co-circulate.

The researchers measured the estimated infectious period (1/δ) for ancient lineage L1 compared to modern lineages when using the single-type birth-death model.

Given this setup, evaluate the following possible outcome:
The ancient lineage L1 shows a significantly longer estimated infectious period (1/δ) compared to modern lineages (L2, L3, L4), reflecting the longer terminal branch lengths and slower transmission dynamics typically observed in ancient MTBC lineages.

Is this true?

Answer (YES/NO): YES